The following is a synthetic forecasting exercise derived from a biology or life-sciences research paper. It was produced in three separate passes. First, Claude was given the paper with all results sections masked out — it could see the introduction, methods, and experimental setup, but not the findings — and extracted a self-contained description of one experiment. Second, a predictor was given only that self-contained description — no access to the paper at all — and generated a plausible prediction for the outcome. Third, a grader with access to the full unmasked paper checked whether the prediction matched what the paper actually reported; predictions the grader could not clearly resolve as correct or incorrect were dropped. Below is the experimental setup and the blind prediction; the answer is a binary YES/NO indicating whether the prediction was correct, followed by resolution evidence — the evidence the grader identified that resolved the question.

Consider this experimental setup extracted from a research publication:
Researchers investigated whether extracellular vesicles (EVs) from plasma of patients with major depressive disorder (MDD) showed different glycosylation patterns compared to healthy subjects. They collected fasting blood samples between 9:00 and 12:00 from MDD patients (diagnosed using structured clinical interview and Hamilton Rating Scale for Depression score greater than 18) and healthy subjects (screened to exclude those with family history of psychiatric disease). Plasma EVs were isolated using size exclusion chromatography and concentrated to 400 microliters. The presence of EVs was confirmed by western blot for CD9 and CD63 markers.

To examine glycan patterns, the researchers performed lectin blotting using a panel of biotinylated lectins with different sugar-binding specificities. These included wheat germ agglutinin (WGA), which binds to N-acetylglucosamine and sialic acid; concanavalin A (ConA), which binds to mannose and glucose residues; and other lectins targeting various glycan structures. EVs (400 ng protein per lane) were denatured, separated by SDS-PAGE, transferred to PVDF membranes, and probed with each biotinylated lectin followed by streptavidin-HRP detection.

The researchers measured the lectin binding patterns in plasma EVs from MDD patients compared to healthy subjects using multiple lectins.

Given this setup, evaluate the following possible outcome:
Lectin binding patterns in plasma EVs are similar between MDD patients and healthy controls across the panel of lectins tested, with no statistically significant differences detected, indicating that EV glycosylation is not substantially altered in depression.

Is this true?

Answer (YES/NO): NO